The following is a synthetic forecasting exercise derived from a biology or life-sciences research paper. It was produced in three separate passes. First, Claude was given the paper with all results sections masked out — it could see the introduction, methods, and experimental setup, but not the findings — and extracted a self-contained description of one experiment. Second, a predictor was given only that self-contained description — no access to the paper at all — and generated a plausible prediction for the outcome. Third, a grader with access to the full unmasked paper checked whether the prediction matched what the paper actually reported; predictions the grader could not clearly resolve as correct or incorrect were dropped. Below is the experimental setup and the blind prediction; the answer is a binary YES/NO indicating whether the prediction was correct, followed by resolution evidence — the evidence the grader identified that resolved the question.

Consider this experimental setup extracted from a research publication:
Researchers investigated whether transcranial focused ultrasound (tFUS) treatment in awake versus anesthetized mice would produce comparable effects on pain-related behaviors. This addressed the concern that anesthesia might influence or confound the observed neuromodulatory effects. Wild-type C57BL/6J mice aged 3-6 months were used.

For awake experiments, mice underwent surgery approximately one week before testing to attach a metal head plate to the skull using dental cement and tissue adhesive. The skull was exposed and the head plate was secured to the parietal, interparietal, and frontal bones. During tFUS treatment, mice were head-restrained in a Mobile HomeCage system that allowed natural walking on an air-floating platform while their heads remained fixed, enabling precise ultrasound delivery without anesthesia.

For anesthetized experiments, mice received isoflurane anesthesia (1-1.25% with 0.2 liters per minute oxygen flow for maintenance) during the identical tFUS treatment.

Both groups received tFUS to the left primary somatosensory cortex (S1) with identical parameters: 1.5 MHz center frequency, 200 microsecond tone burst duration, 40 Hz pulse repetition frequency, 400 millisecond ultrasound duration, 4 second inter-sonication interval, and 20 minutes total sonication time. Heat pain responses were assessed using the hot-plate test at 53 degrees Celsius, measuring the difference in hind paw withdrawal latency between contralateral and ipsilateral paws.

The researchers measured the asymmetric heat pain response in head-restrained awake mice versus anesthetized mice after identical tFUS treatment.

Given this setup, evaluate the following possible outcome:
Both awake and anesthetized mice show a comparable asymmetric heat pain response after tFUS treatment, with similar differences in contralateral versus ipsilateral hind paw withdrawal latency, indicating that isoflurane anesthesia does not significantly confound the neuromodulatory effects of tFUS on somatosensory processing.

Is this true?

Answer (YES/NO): YES